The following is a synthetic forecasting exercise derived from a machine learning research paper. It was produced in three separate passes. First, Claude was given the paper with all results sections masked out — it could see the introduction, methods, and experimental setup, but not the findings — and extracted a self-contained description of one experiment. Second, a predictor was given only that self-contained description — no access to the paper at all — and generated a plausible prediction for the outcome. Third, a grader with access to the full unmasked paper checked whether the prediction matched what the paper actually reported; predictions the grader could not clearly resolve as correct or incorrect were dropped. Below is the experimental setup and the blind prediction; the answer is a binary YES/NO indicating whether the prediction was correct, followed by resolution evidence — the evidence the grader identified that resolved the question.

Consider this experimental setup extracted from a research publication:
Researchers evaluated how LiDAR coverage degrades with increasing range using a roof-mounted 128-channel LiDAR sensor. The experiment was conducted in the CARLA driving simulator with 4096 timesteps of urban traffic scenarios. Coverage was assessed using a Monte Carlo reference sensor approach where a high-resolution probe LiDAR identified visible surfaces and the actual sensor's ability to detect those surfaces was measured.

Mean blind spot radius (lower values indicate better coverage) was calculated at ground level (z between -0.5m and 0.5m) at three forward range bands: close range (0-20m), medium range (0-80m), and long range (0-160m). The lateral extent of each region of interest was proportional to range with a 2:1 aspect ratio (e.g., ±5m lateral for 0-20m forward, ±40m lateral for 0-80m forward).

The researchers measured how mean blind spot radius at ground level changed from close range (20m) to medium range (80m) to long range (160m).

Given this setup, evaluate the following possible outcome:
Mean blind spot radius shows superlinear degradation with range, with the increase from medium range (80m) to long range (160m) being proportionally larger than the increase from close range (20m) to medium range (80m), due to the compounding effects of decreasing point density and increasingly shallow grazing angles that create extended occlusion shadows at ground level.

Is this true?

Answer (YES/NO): YES